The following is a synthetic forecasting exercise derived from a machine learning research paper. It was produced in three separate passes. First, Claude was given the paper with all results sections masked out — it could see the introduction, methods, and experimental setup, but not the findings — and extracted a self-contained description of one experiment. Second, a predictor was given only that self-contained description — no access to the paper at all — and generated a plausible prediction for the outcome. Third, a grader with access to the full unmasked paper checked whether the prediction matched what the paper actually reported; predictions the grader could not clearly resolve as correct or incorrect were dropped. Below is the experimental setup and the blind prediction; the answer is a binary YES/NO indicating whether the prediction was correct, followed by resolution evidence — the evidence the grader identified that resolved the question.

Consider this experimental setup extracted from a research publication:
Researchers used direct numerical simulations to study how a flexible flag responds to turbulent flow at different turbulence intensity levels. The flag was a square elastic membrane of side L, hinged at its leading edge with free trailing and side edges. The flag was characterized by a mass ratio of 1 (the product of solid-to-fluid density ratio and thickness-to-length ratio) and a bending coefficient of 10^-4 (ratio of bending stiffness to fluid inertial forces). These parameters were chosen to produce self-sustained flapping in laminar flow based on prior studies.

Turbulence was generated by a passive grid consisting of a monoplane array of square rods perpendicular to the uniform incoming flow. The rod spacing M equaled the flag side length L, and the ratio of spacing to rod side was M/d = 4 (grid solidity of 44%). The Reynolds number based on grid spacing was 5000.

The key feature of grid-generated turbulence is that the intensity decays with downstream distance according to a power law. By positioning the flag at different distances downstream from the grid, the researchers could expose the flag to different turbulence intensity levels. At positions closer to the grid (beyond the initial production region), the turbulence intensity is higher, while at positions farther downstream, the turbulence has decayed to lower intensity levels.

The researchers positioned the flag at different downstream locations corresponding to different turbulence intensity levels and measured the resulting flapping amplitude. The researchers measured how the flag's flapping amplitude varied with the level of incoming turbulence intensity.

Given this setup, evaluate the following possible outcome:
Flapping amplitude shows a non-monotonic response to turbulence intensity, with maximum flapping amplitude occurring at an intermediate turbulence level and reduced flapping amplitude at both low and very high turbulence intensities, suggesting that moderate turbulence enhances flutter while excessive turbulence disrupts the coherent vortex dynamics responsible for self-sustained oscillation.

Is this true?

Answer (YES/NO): NO